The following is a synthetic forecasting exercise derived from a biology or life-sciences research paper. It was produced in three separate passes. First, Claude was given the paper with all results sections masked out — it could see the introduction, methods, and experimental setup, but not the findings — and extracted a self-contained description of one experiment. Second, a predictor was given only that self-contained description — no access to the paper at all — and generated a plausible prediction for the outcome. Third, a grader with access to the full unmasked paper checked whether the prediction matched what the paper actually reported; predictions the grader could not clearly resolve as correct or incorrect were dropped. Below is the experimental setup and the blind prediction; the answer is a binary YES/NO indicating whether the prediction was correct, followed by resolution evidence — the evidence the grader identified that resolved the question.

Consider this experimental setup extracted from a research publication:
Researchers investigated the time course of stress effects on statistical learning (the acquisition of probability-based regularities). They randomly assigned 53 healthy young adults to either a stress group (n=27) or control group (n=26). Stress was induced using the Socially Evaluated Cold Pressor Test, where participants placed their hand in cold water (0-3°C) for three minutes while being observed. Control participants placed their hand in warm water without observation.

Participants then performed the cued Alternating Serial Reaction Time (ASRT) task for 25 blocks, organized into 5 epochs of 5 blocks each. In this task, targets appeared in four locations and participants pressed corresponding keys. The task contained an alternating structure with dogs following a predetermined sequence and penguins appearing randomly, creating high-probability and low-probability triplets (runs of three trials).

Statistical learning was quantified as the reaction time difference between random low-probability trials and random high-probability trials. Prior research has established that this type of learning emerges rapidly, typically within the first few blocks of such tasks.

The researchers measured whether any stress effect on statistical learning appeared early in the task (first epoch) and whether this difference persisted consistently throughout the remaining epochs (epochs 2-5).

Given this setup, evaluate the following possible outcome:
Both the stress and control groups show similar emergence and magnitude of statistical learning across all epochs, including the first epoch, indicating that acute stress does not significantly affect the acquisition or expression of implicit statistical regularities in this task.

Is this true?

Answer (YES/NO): NO